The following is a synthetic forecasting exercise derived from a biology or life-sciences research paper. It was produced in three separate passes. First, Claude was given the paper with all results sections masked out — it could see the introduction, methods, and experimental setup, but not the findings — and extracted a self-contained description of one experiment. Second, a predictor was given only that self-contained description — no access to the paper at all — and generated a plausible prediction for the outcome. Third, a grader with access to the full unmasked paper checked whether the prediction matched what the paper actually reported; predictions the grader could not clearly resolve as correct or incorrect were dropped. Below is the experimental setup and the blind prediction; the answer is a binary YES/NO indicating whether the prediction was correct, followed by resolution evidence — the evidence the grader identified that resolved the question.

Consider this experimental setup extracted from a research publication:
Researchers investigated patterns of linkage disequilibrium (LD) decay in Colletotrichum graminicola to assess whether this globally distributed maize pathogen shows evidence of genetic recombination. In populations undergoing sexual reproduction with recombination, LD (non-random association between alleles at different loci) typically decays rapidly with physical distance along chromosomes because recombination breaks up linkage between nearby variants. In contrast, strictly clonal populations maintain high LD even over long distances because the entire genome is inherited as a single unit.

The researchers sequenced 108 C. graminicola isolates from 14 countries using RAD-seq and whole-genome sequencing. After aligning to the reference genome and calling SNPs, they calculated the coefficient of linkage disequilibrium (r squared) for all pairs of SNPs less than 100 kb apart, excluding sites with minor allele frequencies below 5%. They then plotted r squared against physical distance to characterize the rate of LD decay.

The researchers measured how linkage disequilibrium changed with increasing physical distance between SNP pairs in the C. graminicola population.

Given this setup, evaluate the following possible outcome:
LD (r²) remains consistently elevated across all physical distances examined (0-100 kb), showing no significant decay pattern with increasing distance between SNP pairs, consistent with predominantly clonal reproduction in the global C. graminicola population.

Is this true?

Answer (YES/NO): NO